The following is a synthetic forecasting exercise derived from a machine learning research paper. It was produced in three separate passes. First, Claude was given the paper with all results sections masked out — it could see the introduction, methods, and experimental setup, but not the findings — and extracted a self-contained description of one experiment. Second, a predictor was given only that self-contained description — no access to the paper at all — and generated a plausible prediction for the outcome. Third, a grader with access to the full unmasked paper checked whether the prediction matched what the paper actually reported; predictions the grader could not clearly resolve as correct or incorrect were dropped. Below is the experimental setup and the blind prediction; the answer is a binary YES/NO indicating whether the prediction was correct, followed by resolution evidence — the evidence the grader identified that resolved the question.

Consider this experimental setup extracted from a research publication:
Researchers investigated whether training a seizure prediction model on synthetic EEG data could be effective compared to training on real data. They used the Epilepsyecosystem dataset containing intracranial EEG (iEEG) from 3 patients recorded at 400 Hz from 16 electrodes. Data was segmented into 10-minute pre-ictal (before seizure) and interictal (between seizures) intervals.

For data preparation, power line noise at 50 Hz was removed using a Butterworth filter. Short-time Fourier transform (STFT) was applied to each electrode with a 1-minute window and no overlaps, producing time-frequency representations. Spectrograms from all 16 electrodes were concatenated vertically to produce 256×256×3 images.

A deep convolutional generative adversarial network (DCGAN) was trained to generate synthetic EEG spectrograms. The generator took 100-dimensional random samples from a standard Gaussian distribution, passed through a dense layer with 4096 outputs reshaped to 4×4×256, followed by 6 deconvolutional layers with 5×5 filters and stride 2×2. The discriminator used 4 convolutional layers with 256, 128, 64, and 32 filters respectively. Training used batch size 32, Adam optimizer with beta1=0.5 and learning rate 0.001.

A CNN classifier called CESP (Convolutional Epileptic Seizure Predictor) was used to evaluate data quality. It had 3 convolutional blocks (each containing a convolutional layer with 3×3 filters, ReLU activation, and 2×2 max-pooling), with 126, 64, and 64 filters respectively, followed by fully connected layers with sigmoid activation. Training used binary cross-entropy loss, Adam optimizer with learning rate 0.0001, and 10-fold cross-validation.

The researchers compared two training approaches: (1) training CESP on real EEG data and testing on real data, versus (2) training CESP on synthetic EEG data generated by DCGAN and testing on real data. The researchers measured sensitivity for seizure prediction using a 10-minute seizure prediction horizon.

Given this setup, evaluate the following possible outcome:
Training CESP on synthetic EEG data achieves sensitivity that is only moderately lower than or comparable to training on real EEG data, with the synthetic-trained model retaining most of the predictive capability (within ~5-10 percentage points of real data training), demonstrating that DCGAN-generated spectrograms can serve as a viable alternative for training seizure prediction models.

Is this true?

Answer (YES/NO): YES